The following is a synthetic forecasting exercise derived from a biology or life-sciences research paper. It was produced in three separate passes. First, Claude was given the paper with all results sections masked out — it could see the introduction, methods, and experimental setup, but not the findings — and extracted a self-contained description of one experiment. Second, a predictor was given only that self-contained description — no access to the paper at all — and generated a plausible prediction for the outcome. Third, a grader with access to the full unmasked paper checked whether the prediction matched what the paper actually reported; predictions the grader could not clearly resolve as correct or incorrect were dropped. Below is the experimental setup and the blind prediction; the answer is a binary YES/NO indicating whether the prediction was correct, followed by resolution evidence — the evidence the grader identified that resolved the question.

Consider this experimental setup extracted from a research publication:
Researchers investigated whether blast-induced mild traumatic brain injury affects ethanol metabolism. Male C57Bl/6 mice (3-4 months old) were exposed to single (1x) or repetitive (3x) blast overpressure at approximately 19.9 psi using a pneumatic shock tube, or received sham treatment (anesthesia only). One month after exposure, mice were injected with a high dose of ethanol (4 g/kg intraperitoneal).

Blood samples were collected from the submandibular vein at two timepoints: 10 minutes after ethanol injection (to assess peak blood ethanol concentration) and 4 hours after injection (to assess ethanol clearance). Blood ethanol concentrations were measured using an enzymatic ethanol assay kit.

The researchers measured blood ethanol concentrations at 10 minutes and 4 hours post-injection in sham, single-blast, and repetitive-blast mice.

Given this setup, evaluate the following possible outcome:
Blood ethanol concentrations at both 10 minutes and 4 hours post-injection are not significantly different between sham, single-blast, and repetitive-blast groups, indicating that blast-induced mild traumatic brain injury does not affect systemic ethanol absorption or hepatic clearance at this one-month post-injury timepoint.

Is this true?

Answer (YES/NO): YES